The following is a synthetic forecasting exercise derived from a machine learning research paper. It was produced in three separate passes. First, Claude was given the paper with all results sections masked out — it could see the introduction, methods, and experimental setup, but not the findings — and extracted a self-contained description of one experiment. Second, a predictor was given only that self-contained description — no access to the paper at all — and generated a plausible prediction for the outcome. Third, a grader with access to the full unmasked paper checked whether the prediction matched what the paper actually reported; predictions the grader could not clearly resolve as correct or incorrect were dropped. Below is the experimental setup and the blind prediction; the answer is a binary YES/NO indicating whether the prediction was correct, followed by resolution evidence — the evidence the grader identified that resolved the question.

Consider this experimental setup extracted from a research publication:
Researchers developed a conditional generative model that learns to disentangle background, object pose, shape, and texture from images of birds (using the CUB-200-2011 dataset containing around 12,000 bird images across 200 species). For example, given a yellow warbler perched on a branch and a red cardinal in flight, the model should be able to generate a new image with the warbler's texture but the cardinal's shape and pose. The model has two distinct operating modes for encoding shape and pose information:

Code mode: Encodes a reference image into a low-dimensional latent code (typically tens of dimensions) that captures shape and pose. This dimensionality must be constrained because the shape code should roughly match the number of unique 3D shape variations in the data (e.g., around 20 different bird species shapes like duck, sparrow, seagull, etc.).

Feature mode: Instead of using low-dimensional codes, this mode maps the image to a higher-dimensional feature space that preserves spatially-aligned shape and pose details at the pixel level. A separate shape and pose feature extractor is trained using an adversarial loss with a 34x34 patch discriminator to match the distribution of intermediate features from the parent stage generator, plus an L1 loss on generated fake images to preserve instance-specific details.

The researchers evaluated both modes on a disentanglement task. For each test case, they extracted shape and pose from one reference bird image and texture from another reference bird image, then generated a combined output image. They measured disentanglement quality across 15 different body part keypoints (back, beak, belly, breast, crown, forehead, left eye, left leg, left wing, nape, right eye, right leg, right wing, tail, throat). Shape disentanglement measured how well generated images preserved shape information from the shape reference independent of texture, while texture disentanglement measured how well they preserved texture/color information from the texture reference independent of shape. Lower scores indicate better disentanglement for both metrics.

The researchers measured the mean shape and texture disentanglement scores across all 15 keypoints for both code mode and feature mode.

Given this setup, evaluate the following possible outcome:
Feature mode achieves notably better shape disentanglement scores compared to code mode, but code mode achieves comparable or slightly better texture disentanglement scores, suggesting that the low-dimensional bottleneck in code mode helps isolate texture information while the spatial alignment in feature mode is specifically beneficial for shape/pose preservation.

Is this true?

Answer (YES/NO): YES